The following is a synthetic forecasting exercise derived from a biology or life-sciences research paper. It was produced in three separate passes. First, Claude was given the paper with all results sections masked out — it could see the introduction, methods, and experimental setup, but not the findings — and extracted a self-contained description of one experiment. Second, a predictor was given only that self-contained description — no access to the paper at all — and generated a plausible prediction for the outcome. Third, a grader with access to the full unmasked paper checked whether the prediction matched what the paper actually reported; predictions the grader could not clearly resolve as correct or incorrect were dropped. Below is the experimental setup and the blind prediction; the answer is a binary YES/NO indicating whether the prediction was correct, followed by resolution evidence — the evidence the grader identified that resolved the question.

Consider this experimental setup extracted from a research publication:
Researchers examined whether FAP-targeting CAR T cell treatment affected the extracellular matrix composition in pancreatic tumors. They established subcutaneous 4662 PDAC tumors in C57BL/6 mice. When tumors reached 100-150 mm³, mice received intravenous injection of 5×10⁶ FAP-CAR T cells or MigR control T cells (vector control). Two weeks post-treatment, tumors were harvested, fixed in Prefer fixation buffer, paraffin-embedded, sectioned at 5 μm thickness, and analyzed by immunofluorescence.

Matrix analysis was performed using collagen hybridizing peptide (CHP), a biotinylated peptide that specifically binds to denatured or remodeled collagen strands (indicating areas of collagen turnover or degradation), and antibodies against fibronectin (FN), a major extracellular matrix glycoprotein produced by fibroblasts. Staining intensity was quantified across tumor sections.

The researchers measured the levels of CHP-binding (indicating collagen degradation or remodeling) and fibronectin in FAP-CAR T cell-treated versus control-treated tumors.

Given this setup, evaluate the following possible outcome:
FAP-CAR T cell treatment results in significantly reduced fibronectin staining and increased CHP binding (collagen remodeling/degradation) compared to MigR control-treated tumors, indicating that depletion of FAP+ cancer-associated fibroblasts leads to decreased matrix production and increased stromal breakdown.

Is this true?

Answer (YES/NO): NO